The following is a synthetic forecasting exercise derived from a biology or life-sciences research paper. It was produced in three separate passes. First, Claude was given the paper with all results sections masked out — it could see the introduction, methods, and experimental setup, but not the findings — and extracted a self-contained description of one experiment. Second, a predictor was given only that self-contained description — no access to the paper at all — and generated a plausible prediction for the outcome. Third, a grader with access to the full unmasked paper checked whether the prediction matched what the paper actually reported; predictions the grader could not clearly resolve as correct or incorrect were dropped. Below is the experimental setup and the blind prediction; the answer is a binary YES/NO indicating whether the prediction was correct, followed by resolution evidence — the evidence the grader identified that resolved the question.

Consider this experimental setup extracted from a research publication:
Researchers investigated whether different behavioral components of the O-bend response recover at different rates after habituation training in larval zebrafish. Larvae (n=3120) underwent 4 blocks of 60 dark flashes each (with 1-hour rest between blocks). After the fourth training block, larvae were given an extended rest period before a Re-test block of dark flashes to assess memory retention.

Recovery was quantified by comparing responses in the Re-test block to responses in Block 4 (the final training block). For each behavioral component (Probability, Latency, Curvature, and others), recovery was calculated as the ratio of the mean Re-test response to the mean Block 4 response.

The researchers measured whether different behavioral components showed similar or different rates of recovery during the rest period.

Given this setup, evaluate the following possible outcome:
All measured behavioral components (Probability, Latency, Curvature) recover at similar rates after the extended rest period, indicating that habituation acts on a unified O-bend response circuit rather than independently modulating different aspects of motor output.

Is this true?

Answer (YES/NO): NO